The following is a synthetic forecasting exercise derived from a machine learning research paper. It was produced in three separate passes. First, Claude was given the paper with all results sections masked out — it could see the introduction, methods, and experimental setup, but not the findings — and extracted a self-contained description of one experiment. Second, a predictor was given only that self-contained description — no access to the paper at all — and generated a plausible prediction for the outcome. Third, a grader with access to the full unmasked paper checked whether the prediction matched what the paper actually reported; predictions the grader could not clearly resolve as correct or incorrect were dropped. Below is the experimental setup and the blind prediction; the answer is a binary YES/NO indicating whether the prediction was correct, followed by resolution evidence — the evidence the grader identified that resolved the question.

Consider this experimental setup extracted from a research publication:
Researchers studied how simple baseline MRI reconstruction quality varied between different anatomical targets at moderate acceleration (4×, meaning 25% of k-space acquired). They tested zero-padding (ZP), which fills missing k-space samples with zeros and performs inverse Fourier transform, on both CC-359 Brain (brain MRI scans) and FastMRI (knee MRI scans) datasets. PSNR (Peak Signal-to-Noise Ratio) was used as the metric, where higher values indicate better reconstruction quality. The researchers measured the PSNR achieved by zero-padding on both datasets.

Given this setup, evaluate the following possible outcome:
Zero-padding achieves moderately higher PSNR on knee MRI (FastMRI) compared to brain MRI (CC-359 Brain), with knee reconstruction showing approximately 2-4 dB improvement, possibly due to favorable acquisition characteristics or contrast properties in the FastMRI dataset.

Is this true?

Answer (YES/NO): YES